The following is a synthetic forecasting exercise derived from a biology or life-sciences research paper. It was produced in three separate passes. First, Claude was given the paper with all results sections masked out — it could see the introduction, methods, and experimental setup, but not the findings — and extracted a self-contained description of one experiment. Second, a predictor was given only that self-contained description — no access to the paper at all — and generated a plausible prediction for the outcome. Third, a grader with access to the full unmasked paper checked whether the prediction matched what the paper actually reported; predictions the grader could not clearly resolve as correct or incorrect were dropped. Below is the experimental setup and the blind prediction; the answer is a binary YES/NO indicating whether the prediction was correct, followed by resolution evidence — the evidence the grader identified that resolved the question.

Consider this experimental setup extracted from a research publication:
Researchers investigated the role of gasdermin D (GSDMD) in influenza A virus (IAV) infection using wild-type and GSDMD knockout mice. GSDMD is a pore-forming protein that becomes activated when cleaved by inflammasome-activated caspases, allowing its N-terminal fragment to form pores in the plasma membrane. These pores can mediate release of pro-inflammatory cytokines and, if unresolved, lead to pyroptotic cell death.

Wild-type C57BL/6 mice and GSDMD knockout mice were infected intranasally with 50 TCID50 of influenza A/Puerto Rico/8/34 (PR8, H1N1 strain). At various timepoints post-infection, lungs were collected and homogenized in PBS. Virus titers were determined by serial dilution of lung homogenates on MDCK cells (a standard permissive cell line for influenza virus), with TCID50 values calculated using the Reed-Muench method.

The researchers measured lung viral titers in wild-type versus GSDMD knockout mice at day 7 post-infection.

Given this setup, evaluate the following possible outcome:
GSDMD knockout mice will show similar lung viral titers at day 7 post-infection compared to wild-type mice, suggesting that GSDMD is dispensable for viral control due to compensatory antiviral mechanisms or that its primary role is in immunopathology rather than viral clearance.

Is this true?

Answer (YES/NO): YES